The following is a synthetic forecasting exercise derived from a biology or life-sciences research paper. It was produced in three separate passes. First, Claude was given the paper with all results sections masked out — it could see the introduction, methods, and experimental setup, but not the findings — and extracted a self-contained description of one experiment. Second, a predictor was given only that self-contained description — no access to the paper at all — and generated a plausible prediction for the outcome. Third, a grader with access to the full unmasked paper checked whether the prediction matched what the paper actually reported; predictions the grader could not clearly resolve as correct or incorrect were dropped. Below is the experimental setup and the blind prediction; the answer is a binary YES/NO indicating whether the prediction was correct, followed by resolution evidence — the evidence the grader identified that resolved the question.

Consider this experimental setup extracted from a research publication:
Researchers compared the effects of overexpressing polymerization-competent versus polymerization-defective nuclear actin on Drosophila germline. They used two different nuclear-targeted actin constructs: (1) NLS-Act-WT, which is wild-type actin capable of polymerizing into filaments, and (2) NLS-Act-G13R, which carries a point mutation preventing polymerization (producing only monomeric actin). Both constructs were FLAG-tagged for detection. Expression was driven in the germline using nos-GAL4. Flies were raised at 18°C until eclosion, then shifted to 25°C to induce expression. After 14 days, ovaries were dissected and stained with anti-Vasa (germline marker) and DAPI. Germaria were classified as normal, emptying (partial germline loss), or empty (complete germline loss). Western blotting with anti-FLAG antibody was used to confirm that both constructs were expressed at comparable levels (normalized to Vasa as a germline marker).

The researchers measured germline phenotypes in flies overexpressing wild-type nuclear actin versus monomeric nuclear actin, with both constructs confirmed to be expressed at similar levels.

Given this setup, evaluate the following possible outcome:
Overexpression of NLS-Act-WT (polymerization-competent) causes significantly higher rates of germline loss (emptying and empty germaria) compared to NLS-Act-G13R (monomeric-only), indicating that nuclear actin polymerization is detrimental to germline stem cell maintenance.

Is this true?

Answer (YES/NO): NO